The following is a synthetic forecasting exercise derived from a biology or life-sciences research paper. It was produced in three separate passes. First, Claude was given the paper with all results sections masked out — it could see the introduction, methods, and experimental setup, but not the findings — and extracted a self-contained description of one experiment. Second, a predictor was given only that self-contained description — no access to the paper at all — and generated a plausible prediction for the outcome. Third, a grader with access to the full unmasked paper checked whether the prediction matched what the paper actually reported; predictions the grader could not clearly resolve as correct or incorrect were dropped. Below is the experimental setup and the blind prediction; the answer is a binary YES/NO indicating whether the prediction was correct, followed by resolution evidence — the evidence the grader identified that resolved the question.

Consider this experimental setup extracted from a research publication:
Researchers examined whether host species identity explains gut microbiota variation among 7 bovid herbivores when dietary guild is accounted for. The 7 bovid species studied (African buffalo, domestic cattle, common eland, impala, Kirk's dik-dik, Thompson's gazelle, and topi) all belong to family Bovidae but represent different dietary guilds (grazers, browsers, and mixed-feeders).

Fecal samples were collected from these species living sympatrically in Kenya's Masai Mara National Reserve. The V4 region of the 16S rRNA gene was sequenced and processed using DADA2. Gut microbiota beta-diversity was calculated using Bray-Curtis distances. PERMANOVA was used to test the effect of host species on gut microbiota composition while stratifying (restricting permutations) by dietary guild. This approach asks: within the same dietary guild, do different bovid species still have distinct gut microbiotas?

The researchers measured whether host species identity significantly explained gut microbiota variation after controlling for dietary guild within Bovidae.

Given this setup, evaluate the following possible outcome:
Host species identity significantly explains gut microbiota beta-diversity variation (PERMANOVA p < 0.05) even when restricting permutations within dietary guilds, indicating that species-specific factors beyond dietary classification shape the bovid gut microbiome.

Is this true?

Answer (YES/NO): YES